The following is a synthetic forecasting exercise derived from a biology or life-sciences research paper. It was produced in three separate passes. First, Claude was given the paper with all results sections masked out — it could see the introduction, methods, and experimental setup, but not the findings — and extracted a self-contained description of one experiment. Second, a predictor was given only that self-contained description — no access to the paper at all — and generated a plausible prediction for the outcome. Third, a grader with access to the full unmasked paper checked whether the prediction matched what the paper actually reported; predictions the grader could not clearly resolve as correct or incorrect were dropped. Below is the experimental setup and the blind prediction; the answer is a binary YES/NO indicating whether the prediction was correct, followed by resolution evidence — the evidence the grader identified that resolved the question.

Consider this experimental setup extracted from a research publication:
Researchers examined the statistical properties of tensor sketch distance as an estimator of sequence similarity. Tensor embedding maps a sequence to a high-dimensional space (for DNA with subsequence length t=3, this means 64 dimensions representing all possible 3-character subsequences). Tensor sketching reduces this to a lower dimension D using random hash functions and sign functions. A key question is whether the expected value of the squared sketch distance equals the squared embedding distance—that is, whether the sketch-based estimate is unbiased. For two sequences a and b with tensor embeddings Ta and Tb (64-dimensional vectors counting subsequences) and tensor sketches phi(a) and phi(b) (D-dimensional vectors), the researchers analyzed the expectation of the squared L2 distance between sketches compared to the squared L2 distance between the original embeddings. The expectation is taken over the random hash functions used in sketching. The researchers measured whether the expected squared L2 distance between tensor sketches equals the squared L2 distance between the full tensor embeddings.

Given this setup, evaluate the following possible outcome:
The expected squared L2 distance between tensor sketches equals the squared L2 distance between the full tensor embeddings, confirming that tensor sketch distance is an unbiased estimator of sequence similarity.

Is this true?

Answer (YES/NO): YES